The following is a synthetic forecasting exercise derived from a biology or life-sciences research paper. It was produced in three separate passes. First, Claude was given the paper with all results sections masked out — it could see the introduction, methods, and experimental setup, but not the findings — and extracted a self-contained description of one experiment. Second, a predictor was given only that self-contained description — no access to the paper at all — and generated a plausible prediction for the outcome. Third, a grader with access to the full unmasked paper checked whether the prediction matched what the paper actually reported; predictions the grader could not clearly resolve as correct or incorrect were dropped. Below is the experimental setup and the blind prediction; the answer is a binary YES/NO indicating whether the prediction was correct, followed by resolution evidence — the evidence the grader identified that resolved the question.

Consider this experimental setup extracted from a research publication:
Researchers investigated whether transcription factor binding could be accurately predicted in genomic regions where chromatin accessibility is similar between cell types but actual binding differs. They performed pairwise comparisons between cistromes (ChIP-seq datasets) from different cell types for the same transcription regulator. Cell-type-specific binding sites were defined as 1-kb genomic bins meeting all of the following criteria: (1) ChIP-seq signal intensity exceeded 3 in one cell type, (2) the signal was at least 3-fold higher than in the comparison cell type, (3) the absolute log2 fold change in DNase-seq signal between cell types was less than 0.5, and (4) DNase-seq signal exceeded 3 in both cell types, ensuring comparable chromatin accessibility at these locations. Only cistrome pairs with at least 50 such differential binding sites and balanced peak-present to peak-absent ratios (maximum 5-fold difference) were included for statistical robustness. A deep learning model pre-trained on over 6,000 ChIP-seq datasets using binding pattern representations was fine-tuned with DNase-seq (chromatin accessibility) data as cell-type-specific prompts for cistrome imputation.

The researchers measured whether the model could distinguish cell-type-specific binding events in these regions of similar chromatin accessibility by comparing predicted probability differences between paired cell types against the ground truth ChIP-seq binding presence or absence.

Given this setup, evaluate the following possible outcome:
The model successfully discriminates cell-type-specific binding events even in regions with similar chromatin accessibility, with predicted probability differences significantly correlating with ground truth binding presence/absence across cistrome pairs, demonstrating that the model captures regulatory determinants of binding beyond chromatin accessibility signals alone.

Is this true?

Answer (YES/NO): YES